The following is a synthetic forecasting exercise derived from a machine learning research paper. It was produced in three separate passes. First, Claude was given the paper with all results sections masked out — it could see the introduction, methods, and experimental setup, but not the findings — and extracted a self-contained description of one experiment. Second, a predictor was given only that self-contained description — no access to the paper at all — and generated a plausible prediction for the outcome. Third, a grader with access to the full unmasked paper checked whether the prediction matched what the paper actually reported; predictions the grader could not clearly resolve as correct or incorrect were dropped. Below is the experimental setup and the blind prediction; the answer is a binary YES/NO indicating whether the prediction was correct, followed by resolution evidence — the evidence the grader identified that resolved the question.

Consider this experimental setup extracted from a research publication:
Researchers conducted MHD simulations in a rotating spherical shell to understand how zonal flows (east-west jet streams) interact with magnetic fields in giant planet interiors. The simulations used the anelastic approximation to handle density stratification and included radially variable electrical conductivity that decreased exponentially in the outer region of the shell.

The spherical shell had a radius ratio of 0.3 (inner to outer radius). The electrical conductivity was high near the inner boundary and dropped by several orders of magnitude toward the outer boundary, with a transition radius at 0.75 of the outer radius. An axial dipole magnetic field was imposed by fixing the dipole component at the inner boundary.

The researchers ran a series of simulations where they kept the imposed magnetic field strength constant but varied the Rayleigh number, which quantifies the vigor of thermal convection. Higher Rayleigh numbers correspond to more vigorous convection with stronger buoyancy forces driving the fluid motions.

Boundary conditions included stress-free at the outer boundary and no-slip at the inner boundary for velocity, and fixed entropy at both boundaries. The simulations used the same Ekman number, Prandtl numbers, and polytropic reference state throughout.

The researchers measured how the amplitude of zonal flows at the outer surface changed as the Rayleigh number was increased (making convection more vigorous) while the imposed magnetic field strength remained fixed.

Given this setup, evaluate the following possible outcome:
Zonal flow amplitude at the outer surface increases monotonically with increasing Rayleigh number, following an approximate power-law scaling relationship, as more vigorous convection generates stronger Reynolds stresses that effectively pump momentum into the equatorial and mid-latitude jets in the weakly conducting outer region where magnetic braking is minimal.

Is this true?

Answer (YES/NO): NO